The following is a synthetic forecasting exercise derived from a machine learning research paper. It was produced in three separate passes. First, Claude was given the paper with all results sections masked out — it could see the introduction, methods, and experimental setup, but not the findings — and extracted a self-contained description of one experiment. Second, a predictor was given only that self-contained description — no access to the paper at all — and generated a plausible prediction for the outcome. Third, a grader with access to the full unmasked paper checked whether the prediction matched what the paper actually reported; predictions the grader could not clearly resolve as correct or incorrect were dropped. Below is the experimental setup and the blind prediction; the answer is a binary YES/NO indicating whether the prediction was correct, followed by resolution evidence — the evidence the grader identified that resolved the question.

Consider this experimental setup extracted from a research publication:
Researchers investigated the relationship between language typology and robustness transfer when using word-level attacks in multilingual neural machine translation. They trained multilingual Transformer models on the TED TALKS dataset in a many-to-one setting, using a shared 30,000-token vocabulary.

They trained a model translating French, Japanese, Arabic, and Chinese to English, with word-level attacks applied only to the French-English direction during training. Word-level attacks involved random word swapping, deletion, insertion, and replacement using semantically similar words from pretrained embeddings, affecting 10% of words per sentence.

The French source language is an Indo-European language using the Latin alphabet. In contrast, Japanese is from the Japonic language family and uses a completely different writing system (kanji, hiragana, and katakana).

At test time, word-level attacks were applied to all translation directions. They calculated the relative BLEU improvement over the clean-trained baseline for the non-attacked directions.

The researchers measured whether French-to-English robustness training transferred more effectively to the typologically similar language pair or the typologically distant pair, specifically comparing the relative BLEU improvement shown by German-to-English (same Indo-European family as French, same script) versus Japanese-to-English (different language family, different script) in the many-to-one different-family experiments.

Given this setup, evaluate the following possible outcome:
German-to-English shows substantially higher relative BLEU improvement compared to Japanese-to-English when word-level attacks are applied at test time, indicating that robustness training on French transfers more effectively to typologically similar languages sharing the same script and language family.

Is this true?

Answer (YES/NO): NO